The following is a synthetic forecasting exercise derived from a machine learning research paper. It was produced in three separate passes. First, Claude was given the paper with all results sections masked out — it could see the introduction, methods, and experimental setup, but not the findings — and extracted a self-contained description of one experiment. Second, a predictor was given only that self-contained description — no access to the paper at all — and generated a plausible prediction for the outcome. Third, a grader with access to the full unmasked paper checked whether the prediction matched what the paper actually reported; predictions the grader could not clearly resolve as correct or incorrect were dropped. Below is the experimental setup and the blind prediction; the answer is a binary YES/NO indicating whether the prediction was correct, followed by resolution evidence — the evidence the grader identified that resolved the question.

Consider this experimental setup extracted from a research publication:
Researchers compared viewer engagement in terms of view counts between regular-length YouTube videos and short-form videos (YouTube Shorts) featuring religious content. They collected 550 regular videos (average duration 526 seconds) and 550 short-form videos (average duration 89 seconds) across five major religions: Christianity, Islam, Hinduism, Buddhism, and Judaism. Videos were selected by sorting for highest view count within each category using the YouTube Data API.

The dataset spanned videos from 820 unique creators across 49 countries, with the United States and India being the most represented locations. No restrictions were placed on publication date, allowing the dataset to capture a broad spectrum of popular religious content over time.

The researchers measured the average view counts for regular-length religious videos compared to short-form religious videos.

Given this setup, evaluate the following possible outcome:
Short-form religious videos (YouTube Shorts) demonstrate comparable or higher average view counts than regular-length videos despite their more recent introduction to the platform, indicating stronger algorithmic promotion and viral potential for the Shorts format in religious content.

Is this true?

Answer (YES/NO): NO